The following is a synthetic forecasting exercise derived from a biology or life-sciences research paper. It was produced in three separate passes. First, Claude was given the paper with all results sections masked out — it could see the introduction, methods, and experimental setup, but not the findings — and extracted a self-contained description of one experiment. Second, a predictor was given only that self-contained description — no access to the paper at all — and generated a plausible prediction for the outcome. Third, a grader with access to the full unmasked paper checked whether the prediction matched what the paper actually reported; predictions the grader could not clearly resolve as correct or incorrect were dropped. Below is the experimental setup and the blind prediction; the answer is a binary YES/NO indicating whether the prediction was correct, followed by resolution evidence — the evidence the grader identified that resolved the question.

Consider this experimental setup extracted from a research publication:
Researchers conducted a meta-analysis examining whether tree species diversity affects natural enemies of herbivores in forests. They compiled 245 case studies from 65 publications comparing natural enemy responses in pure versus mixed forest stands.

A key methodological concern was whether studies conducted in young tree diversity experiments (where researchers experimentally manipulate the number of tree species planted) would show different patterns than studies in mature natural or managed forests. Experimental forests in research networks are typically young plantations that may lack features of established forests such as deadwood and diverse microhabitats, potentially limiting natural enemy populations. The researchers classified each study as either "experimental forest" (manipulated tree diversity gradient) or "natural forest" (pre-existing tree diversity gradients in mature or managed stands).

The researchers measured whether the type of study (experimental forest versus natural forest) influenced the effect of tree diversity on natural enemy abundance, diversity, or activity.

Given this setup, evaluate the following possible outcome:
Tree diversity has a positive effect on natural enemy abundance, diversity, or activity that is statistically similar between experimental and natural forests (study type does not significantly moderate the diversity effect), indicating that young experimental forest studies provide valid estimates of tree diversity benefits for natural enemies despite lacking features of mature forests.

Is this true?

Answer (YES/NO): YES